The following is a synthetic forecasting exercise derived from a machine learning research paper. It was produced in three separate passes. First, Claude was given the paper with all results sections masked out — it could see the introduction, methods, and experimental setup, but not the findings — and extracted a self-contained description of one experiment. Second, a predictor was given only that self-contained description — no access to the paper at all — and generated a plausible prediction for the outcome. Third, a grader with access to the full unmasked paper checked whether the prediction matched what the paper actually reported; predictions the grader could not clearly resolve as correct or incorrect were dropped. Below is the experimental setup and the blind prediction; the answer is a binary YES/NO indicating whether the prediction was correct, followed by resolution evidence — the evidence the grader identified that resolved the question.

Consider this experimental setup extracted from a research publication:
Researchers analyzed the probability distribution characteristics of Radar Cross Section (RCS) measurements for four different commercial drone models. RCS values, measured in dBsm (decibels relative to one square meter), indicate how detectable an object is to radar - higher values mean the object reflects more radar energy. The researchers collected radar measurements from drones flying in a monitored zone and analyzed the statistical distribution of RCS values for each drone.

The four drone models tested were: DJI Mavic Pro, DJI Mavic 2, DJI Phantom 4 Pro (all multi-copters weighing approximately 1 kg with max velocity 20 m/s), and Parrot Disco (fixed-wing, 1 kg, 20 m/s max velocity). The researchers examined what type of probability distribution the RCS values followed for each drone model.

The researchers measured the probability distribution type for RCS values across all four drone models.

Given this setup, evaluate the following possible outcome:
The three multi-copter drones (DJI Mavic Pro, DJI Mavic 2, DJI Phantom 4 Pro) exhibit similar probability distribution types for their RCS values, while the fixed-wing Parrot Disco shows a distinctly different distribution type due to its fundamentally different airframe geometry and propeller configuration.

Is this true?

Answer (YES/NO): NO